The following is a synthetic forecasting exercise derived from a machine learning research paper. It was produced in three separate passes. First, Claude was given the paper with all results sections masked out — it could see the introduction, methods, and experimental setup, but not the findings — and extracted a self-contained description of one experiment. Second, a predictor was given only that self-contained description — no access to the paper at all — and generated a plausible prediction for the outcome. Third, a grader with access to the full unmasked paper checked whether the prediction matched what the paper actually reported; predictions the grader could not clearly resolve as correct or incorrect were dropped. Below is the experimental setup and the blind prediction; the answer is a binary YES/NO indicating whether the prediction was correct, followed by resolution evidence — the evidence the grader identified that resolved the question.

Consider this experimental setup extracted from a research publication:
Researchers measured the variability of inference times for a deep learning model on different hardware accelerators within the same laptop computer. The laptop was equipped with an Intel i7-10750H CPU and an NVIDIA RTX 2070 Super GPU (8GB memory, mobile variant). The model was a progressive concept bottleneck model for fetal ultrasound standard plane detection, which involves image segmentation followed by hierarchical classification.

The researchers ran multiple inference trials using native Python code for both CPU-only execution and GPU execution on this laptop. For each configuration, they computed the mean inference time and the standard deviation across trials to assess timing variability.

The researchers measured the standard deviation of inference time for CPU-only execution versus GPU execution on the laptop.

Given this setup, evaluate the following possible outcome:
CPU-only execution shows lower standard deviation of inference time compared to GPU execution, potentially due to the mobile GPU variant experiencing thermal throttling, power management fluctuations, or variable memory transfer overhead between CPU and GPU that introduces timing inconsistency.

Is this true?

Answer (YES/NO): NO